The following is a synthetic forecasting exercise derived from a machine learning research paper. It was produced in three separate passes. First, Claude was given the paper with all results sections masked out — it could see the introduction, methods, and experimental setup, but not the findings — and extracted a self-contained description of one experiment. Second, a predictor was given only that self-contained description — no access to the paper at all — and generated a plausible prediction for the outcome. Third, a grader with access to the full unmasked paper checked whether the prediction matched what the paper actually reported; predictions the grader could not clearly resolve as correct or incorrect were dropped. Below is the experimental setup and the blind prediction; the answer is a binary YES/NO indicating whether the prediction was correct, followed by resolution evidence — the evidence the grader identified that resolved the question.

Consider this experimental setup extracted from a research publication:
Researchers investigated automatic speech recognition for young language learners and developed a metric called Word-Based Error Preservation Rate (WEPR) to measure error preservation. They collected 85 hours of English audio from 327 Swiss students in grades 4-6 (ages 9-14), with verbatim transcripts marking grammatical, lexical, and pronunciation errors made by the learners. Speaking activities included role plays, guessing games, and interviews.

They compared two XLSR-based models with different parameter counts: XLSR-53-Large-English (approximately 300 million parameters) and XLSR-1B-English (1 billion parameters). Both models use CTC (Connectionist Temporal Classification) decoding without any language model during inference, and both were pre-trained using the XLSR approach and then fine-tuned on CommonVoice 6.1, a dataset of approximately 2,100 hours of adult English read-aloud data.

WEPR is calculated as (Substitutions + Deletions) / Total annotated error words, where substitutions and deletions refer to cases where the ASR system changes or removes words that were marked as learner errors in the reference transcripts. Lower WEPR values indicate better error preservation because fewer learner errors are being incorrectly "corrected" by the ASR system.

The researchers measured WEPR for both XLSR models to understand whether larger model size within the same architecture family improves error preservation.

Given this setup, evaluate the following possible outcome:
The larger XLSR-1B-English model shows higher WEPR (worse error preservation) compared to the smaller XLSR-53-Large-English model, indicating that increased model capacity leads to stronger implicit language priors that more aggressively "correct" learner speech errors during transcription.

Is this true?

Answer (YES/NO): NO